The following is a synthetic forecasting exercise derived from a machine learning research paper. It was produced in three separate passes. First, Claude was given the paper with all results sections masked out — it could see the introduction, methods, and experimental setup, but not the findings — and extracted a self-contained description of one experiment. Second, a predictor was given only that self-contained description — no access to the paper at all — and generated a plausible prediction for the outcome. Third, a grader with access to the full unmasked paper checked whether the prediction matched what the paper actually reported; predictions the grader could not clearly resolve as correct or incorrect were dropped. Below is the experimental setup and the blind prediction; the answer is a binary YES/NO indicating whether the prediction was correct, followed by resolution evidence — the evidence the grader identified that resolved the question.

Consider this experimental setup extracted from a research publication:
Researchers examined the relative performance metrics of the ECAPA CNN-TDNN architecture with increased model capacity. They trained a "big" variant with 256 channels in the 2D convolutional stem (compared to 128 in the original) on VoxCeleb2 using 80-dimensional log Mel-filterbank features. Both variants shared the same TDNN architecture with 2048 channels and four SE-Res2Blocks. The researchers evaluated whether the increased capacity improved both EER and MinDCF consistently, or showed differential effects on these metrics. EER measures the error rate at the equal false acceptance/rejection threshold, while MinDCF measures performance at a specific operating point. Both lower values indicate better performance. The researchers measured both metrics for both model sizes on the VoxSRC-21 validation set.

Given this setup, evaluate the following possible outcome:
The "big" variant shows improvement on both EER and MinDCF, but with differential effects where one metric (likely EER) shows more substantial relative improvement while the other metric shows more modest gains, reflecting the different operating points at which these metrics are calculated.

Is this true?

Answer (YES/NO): NO